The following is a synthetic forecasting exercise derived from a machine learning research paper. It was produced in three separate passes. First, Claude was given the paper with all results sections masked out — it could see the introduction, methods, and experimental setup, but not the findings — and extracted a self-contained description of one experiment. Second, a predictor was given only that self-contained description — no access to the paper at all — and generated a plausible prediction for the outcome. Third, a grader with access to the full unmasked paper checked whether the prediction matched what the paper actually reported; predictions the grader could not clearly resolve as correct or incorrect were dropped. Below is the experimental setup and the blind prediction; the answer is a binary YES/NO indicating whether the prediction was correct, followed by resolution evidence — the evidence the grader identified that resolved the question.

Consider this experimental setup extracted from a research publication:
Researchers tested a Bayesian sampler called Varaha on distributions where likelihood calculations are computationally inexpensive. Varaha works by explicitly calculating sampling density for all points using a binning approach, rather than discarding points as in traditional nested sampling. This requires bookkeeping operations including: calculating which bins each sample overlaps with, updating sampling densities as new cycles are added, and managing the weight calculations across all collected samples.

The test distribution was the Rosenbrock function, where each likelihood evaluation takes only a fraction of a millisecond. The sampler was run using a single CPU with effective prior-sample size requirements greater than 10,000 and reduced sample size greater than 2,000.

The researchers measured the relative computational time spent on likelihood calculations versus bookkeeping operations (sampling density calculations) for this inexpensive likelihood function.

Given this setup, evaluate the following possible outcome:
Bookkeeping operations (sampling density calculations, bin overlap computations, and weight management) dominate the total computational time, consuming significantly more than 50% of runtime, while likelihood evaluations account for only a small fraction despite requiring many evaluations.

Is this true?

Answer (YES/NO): YES